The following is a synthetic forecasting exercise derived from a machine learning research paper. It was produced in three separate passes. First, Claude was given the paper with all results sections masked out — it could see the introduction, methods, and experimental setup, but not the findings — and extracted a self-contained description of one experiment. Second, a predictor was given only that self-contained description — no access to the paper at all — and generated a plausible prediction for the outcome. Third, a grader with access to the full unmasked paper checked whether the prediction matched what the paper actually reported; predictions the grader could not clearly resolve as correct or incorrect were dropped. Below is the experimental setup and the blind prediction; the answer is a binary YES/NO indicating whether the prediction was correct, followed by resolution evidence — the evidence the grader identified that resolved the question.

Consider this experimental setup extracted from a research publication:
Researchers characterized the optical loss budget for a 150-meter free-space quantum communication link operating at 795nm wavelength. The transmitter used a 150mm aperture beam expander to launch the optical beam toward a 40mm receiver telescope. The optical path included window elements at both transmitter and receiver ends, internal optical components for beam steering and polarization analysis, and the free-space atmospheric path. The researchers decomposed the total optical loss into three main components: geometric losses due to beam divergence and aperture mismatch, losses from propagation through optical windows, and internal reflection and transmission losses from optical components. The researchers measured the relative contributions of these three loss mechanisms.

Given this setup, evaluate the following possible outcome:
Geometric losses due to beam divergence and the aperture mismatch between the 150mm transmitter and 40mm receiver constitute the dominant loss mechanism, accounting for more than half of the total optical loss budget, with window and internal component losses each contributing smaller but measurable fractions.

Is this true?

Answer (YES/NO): YES